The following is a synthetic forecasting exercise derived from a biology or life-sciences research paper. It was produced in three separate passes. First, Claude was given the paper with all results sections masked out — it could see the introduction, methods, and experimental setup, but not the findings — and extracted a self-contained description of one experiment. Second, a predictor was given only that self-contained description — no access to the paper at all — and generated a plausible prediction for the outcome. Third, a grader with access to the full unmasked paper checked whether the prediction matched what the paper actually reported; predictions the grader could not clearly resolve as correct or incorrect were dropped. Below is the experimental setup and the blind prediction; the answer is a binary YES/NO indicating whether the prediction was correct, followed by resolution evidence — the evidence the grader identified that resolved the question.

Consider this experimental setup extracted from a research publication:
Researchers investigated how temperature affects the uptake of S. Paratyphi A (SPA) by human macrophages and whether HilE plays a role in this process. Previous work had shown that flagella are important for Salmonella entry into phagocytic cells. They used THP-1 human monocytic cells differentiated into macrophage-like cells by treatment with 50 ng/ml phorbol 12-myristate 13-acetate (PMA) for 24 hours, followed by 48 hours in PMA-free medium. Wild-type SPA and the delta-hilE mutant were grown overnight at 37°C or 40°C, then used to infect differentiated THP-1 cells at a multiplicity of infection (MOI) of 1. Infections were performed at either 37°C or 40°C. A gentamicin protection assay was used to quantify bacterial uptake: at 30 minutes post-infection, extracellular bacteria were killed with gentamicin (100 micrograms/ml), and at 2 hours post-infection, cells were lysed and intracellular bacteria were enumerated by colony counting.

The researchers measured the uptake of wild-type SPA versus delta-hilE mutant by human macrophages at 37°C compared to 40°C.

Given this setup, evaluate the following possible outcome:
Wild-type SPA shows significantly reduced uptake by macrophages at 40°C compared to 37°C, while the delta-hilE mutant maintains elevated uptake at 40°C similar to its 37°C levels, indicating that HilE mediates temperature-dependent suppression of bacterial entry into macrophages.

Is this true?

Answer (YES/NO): NO